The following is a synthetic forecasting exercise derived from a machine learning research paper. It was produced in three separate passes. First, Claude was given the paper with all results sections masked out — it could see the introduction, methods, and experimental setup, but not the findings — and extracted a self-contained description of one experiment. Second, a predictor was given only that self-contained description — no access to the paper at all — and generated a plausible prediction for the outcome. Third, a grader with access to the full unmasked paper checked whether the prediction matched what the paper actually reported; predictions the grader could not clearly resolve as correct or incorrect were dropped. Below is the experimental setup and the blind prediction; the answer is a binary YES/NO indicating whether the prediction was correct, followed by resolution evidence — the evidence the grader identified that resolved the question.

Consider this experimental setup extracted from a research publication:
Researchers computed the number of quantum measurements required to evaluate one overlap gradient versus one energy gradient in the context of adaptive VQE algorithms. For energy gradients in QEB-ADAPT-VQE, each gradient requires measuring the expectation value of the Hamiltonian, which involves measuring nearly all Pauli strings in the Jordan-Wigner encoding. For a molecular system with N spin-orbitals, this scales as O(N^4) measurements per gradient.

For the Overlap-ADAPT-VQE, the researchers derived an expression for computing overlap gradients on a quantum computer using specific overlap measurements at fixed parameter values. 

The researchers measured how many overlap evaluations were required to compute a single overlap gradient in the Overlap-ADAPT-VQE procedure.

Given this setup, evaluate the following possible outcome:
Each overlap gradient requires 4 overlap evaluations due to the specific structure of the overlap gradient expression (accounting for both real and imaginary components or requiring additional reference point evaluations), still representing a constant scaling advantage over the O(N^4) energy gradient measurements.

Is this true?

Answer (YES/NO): YES